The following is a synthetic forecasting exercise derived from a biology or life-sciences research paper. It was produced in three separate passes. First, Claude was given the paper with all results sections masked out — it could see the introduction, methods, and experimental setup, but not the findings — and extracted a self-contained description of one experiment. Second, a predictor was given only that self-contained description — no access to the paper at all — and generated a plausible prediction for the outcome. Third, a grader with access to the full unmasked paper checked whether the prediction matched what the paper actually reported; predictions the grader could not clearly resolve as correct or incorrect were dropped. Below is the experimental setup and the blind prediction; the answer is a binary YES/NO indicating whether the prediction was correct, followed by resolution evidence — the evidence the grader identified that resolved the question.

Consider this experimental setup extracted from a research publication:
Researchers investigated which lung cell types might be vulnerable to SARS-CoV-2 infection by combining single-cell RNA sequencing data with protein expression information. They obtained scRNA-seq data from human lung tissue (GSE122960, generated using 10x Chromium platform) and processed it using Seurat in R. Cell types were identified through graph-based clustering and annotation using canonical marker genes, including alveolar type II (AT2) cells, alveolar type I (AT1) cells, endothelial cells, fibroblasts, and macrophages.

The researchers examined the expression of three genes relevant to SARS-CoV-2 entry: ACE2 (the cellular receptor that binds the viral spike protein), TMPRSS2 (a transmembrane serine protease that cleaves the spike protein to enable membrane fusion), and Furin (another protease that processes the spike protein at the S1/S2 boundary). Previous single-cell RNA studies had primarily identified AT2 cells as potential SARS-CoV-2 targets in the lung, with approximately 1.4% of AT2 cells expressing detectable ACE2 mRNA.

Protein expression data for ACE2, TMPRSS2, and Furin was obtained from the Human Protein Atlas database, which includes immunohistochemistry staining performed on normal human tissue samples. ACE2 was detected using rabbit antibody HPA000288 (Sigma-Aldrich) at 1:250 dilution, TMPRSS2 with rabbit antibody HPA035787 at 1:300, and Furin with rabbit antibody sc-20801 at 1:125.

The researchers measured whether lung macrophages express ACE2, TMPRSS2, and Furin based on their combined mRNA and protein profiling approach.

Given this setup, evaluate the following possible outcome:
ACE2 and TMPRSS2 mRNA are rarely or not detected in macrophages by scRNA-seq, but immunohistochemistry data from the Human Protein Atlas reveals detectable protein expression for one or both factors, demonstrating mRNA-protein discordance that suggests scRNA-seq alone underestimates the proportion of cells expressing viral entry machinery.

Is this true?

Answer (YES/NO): NO